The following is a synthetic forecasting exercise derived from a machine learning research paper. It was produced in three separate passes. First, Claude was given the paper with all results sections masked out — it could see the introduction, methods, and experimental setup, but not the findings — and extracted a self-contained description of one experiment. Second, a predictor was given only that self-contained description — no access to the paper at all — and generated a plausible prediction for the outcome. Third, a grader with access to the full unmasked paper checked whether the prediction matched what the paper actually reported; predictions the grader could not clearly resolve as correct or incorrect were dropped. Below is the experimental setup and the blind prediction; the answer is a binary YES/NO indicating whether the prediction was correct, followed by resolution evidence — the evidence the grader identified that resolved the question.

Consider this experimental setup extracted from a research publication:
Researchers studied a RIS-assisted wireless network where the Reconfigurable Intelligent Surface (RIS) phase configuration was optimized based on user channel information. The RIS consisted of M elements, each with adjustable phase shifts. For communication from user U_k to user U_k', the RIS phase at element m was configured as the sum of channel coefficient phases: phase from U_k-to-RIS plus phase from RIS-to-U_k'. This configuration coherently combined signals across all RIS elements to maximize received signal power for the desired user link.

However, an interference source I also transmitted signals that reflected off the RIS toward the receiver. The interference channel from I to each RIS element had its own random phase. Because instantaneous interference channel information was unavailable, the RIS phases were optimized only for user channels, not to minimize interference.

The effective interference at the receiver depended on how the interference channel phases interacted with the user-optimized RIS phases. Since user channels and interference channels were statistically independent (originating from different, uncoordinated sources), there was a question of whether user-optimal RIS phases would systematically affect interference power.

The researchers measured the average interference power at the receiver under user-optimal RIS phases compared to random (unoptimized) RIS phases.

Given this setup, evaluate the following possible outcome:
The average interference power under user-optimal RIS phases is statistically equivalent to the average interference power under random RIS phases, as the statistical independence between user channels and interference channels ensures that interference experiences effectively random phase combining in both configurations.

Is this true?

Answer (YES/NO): YES